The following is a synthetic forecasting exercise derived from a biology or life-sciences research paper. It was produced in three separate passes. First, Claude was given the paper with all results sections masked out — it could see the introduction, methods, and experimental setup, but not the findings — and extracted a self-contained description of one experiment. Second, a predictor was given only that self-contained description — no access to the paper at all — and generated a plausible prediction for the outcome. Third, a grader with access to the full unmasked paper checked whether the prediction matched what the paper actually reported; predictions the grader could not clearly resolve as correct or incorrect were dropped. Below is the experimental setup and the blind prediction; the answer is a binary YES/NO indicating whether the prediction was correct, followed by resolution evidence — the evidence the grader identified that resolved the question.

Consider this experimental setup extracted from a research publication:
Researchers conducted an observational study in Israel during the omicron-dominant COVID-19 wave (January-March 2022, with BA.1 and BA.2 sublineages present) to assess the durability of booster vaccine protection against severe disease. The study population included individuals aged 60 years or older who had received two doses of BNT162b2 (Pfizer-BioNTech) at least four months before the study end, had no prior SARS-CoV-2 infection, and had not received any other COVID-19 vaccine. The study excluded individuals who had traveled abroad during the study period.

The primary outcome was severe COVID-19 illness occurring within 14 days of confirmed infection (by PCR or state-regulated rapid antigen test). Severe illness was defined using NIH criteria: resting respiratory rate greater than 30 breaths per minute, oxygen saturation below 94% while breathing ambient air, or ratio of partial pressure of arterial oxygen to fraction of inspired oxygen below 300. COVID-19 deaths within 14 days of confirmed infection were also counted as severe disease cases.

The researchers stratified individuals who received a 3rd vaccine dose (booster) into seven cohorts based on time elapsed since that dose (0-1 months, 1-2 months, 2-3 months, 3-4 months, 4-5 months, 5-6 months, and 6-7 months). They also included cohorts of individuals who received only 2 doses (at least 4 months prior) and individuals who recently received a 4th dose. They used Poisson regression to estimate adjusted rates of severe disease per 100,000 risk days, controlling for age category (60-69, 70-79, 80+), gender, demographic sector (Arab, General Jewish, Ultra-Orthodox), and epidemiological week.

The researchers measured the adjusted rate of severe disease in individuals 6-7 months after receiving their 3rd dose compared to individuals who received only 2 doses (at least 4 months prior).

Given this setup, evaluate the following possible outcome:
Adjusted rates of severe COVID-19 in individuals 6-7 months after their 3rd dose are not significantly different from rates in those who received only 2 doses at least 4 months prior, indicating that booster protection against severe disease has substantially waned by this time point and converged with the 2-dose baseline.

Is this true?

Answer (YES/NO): NO